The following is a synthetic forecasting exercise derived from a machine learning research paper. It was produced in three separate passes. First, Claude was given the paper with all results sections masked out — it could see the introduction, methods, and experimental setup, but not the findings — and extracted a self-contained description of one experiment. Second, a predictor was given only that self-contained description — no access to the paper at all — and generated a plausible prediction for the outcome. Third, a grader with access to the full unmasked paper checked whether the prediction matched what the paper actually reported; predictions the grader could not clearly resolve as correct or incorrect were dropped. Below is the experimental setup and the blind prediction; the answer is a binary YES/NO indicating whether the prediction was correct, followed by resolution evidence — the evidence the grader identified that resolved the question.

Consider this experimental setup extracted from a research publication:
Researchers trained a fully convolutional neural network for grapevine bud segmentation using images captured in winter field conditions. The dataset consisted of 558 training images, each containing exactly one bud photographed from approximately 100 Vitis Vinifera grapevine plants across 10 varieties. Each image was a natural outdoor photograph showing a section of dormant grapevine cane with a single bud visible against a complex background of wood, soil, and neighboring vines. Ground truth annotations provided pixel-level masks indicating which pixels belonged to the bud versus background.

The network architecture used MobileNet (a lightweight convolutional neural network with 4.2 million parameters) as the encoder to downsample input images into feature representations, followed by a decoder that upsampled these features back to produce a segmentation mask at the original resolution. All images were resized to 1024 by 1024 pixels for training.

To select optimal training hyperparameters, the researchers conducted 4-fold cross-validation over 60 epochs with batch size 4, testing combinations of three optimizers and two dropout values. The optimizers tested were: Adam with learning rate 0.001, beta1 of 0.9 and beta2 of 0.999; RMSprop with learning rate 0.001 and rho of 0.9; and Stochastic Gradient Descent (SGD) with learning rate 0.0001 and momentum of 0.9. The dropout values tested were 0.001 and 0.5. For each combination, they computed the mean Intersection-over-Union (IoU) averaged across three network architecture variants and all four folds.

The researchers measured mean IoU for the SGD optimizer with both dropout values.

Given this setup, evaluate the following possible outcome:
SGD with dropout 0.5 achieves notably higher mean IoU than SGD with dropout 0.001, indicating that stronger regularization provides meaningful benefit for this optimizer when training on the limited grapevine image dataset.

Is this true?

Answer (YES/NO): NO